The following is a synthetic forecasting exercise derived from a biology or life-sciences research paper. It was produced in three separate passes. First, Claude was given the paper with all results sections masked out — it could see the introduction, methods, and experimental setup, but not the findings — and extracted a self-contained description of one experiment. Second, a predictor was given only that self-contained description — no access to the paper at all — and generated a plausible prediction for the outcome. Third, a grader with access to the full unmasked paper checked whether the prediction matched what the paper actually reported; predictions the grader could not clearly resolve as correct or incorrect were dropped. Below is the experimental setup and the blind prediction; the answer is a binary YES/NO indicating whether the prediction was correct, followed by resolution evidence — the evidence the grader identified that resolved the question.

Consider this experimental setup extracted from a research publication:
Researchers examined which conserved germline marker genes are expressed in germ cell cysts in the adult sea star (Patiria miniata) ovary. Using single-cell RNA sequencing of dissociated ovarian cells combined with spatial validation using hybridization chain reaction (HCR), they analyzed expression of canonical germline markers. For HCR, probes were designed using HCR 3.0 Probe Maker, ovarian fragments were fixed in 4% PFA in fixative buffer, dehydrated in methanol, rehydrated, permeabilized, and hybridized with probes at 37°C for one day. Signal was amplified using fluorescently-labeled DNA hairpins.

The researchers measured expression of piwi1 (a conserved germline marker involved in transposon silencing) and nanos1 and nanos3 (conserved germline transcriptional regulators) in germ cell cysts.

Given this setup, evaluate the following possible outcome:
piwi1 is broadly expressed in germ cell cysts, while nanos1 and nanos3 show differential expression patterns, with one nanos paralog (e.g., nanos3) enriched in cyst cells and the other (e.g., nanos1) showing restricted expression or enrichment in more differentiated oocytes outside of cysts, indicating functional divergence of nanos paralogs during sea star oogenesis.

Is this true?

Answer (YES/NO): NO